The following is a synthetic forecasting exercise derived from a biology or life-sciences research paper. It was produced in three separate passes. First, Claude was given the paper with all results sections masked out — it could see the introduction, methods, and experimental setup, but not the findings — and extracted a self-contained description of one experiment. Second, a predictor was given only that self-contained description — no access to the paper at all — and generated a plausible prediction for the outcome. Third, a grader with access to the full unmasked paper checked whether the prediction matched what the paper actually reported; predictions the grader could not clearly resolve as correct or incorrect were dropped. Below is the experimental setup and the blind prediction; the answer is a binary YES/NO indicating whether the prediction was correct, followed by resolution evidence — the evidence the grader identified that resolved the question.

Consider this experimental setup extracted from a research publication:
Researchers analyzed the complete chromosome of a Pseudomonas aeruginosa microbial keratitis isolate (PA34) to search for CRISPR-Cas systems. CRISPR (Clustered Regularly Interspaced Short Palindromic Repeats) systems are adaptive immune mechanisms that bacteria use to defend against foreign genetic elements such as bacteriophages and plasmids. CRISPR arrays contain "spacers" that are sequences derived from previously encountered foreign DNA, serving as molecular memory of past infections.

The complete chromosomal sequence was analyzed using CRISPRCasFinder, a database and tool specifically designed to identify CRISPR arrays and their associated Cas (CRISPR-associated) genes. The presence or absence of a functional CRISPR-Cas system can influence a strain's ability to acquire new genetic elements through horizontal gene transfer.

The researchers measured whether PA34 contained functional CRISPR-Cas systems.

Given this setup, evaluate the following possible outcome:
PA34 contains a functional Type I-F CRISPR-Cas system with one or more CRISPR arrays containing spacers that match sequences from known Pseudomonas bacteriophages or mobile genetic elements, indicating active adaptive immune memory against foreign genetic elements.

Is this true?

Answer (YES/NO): NO